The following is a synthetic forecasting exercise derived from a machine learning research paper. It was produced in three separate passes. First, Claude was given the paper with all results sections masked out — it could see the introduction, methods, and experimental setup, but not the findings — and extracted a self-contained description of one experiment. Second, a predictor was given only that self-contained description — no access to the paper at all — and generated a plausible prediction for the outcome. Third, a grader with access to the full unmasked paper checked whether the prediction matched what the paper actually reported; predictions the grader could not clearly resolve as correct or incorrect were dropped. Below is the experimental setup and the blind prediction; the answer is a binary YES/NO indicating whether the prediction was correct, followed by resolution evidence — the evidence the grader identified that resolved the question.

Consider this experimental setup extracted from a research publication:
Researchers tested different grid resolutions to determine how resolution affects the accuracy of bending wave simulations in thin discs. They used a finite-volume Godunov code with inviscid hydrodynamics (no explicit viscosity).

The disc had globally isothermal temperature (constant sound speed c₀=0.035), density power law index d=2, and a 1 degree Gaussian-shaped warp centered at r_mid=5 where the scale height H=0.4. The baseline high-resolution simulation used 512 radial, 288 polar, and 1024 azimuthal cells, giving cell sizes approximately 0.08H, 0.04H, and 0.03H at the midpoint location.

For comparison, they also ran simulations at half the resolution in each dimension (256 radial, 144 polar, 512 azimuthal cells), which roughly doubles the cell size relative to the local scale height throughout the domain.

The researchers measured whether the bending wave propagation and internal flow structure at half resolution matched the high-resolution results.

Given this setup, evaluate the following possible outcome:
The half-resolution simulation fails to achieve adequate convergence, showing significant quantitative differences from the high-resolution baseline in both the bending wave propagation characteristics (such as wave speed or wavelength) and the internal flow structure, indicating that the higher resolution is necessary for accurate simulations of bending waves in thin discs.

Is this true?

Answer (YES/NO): NO